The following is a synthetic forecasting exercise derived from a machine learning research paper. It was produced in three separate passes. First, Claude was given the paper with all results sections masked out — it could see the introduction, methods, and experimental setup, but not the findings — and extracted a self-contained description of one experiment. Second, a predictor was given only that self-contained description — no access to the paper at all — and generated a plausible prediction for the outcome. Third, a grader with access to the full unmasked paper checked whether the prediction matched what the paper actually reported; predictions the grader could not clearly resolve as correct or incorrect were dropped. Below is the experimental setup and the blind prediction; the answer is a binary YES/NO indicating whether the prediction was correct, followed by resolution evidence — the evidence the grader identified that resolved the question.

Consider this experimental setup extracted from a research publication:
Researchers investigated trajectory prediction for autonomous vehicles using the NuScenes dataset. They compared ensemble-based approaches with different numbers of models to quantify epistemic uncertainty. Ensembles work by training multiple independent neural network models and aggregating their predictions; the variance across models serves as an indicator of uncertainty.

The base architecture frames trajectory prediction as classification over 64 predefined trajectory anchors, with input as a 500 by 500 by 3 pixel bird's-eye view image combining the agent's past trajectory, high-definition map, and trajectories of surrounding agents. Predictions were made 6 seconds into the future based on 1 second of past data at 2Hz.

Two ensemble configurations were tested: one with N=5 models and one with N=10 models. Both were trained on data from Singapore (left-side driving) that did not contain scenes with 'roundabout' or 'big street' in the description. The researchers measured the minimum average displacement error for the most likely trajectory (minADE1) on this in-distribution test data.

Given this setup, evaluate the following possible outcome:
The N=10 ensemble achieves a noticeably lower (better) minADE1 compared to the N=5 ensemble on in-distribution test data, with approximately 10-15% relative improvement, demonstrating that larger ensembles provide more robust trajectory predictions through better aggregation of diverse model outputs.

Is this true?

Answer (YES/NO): NO